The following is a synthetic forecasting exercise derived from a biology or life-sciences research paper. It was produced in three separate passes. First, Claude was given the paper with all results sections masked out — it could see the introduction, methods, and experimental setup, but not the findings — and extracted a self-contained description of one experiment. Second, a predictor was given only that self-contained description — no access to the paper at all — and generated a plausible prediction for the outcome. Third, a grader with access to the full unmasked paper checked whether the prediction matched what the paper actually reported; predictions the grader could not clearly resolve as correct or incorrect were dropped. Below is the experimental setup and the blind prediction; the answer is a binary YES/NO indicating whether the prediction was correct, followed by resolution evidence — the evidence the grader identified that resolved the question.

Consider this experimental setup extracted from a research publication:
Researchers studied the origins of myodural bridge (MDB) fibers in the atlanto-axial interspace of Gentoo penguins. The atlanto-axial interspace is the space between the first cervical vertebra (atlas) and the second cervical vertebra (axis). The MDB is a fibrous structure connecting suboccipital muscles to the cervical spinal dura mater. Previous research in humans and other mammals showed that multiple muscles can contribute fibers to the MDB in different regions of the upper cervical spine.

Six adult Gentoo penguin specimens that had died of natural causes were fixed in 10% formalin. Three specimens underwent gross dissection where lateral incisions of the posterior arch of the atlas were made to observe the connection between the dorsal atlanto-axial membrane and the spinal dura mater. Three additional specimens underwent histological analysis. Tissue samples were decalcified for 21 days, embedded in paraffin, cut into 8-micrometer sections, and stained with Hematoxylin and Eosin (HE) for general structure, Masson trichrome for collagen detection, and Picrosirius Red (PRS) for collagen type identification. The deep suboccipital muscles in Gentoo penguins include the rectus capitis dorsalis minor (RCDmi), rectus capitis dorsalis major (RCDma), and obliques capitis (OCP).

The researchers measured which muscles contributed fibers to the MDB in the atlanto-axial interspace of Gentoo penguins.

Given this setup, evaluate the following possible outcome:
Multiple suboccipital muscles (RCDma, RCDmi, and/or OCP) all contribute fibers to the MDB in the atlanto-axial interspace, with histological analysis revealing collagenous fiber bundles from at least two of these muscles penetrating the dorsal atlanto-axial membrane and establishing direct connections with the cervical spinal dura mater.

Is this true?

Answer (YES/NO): YES